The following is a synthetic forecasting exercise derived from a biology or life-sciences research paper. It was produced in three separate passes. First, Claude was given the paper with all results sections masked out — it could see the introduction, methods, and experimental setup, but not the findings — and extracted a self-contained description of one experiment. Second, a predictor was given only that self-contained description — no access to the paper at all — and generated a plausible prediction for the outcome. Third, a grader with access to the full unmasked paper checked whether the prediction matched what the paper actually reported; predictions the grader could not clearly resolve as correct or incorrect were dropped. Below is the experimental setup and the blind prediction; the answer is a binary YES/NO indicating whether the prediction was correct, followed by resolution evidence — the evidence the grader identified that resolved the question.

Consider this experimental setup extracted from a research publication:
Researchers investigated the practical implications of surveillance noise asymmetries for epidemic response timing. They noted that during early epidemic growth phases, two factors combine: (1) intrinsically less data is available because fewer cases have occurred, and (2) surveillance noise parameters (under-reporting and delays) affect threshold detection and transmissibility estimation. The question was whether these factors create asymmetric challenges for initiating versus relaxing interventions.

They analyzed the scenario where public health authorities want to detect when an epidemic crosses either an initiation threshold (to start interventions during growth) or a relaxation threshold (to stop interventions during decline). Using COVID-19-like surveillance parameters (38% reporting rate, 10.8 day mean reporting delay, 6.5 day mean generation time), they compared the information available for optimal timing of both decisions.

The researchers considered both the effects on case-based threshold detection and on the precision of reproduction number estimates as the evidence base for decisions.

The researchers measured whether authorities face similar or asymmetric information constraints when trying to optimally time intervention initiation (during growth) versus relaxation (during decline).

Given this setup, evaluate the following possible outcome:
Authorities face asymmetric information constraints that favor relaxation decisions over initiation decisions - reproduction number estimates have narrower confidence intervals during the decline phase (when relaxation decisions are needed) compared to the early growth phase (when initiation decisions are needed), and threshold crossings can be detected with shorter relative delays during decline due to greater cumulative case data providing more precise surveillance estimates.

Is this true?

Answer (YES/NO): NO